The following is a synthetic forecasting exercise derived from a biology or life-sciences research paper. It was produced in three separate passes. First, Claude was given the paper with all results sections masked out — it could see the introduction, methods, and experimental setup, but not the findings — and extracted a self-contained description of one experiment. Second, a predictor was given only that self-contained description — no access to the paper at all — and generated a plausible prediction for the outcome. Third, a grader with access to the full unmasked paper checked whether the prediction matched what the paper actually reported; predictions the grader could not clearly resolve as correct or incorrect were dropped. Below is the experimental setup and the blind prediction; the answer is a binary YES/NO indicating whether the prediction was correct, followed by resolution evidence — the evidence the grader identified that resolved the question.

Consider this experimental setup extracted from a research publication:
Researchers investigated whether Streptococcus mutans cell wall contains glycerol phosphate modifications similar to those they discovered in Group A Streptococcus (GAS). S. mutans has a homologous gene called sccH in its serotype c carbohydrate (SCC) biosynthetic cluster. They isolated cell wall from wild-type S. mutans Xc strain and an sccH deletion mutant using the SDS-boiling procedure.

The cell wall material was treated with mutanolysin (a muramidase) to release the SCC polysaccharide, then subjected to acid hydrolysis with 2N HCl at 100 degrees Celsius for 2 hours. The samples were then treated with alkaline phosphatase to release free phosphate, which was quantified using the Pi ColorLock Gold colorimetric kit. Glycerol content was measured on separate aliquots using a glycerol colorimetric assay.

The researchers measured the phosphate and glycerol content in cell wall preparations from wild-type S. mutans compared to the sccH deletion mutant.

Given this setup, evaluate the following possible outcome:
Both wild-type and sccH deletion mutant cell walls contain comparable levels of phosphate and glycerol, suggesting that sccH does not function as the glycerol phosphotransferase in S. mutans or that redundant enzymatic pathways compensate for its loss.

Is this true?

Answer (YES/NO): NO